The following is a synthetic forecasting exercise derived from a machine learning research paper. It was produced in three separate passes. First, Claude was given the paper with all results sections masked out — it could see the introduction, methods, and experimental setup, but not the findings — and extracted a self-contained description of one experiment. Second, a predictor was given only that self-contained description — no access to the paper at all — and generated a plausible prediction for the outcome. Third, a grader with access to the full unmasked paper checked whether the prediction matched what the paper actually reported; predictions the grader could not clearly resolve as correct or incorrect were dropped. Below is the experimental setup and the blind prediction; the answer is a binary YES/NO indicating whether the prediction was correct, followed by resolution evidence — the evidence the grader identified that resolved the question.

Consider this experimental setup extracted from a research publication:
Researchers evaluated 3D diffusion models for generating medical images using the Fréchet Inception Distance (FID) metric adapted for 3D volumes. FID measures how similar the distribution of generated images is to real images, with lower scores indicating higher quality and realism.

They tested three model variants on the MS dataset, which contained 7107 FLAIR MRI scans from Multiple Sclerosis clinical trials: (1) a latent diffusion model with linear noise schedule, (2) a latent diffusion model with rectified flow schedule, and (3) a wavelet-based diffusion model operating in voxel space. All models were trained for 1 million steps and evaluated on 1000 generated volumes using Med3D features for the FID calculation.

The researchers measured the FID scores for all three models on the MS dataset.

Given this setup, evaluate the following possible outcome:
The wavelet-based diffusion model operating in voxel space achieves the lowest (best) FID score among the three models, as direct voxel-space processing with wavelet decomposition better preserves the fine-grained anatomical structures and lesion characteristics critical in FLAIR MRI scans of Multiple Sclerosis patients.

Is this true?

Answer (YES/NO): YES